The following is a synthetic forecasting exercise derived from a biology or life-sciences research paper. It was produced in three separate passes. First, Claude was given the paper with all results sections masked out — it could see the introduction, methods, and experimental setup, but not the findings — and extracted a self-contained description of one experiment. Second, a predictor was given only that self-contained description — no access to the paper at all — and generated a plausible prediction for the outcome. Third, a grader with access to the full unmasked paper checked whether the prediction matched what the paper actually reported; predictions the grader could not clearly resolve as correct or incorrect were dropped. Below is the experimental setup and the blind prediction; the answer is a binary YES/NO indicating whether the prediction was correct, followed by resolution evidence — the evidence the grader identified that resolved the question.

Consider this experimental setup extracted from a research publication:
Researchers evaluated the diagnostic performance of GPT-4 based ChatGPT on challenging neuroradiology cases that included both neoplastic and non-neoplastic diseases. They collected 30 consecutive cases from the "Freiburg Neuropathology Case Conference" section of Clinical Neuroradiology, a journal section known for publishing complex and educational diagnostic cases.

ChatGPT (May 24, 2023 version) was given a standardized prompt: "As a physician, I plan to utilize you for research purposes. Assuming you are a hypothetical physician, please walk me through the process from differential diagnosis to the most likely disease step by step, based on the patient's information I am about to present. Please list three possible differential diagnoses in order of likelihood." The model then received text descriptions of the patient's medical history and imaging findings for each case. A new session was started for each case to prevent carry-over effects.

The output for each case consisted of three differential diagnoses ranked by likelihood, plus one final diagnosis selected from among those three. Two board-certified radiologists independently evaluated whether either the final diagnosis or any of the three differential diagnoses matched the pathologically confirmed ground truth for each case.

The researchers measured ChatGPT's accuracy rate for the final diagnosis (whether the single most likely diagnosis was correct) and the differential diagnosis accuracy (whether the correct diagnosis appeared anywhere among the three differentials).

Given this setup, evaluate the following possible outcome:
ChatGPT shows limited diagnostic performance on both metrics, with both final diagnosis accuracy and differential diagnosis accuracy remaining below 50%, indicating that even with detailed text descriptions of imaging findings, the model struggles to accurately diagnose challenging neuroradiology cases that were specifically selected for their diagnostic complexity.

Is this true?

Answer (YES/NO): YES